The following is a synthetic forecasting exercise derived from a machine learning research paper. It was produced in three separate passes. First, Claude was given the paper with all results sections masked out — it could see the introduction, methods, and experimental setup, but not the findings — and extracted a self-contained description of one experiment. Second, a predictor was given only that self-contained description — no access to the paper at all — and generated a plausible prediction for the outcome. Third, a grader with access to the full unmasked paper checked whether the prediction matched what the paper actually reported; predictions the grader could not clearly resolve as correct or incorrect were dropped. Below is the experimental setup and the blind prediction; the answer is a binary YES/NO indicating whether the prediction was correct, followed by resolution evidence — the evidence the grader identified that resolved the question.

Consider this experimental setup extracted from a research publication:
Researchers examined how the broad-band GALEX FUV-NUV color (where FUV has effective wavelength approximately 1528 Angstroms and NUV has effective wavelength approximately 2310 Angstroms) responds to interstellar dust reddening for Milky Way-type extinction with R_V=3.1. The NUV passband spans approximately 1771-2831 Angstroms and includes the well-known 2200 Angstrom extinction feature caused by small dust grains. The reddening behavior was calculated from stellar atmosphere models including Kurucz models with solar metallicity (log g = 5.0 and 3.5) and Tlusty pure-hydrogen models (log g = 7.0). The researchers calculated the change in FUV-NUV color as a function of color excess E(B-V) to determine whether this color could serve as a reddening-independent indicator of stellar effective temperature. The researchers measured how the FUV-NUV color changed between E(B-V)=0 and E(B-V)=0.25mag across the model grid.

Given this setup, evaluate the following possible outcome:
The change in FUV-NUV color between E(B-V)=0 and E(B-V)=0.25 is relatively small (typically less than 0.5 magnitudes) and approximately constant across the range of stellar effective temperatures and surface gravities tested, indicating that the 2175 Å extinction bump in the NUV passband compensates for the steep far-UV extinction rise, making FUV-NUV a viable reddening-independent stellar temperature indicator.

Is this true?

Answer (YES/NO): YES